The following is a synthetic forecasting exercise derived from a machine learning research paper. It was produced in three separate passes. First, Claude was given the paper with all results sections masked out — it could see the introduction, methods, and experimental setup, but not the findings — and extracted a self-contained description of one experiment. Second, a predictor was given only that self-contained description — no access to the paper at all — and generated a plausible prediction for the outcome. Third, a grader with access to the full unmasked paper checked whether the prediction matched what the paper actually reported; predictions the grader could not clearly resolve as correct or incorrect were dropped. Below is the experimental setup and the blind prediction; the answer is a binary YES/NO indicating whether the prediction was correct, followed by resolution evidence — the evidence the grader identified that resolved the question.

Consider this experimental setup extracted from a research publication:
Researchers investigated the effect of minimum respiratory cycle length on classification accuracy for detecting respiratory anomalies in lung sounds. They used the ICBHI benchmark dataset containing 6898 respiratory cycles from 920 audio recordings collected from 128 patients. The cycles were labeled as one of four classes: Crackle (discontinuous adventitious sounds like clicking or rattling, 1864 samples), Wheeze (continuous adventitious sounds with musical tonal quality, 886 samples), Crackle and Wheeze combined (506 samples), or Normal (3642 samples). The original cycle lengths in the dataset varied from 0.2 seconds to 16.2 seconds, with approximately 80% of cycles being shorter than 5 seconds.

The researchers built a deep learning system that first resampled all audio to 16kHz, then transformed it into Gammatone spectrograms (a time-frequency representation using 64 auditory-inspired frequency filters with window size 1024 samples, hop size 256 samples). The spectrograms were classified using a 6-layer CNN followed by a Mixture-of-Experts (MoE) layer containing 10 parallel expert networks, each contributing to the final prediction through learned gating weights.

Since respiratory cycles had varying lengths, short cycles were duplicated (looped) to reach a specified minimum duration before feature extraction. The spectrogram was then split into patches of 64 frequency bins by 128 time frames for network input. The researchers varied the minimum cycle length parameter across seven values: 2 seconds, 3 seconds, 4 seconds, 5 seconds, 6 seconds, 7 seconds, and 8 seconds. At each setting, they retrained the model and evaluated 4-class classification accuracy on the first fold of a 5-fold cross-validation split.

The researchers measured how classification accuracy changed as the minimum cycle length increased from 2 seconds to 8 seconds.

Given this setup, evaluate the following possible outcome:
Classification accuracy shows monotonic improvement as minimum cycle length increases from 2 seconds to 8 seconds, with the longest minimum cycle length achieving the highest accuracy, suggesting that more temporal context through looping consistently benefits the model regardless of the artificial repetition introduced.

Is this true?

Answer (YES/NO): NO